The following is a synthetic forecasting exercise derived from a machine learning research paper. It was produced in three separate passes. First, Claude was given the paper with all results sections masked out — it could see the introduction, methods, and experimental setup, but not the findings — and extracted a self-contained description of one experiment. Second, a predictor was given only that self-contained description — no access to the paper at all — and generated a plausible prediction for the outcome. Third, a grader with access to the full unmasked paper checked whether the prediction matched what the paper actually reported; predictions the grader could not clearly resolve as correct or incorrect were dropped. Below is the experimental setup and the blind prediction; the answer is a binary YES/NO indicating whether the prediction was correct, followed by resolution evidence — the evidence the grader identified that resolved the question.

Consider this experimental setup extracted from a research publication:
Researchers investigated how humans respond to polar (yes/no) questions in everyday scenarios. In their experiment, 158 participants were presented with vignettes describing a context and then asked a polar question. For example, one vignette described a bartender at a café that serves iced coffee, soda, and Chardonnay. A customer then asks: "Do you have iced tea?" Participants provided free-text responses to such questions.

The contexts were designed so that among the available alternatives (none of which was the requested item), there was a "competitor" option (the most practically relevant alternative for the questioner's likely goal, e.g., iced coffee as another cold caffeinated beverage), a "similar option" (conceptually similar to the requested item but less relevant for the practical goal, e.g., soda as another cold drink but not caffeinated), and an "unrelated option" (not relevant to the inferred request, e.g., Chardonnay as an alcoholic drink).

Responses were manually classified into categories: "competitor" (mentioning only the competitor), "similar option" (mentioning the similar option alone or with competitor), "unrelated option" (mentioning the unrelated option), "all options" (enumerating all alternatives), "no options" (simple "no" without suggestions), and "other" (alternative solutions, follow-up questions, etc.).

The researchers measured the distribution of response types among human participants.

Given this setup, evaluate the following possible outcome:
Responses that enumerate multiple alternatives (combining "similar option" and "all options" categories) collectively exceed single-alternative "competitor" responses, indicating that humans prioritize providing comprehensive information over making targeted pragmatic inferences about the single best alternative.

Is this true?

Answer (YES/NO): NO